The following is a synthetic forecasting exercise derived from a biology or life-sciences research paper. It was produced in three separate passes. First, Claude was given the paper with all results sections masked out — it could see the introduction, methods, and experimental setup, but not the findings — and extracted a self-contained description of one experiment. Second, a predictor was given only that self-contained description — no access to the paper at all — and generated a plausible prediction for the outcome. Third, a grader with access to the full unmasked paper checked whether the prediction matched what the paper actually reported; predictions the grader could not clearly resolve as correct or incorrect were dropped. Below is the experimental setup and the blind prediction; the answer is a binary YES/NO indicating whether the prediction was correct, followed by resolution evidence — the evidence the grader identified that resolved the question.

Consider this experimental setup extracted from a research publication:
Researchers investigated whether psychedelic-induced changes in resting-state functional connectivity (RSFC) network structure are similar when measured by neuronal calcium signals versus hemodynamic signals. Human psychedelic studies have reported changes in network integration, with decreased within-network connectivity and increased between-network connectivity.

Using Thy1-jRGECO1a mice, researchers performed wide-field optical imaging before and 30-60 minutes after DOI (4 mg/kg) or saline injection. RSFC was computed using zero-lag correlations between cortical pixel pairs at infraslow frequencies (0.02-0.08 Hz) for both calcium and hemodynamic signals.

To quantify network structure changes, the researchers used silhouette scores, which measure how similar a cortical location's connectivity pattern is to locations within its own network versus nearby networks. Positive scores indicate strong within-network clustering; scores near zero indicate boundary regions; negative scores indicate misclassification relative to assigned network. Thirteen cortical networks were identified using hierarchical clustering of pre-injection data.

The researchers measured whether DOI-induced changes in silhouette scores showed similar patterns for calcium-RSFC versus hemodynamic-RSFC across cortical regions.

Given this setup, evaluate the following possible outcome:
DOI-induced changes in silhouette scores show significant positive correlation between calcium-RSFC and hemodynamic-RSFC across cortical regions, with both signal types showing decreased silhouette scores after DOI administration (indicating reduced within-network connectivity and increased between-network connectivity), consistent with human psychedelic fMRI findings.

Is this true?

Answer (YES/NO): NO